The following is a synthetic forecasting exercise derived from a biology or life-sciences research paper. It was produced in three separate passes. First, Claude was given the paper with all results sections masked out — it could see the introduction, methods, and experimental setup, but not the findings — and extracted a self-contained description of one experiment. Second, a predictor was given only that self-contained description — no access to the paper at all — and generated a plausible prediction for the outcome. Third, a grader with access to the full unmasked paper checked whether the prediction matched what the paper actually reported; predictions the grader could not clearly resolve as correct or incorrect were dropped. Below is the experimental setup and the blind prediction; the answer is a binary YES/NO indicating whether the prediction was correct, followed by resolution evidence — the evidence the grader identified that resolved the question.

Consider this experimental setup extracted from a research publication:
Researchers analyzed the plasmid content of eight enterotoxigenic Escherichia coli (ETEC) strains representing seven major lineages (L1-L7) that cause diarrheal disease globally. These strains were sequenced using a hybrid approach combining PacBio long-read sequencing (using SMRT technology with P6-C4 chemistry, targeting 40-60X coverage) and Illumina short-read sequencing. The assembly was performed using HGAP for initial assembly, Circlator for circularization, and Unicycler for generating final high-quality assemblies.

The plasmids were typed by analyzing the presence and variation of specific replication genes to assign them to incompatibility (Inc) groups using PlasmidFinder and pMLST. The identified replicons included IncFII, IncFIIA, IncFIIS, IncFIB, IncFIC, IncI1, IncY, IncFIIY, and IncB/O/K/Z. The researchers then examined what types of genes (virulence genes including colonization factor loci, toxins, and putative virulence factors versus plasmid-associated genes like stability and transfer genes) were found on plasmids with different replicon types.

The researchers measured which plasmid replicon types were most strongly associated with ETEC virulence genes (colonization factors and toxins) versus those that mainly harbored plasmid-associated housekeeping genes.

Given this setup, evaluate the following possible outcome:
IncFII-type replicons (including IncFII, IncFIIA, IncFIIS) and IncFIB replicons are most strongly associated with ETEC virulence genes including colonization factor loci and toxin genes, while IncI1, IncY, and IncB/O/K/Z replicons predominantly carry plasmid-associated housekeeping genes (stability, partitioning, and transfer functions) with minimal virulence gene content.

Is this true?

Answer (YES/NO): NO